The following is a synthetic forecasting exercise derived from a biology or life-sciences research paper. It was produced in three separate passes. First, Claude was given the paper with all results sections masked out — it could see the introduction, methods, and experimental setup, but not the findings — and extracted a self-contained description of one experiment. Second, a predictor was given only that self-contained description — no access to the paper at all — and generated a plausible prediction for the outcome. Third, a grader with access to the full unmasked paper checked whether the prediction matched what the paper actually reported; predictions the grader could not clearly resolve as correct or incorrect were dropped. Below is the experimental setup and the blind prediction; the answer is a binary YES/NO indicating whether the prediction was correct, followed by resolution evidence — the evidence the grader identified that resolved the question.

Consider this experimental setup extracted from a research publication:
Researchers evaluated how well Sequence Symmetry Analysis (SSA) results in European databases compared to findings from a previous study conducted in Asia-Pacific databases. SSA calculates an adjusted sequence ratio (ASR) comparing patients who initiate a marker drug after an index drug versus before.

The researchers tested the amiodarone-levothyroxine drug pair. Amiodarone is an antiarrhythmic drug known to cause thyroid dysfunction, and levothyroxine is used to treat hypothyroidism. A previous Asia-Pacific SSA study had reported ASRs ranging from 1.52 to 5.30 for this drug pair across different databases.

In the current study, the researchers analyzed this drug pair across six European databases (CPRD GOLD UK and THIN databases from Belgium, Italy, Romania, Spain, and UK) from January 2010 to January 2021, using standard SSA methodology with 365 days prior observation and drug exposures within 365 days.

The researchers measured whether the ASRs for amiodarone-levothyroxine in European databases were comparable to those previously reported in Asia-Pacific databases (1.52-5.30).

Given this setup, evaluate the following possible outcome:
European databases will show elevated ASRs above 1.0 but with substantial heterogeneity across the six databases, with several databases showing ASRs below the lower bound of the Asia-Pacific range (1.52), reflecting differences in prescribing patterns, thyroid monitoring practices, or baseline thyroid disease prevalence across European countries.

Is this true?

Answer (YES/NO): NO